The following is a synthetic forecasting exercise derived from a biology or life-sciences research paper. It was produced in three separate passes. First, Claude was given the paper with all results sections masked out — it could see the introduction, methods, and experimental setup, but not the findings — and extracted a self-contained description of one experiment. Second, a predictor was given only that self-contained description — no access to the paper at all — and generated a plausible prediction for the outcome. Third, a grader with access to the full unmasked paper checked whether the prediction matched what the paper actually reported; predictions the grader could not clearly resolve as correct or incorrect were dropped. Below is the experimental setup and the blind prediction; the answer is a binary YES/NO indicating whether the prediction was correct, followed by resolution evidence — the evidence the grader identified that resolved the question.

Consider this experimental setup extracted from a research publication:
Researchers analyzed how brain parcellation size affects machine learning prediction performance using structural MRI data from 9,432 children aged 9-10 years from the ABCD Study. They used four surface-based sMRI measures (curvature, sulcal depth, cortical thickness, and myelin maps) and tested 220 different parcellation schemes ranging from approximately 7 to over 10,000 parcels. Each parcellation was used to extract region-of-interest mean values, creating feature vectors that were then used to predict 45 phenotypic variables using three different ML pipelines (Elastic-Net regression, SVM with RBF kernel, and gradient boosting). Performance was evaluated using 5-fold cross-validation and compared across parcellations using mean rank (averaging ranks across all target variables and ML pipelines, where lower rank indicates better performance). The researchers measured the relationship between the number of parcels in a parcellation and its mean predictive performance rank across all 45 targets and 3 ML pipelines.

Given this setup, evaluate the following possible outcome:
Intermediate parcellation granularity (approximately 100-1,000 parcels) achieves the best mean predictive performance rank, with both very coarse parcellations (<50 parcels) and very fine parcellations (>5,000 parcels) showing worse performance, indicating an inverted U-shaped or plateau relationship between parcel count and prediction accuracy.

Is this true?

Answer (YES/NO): NO